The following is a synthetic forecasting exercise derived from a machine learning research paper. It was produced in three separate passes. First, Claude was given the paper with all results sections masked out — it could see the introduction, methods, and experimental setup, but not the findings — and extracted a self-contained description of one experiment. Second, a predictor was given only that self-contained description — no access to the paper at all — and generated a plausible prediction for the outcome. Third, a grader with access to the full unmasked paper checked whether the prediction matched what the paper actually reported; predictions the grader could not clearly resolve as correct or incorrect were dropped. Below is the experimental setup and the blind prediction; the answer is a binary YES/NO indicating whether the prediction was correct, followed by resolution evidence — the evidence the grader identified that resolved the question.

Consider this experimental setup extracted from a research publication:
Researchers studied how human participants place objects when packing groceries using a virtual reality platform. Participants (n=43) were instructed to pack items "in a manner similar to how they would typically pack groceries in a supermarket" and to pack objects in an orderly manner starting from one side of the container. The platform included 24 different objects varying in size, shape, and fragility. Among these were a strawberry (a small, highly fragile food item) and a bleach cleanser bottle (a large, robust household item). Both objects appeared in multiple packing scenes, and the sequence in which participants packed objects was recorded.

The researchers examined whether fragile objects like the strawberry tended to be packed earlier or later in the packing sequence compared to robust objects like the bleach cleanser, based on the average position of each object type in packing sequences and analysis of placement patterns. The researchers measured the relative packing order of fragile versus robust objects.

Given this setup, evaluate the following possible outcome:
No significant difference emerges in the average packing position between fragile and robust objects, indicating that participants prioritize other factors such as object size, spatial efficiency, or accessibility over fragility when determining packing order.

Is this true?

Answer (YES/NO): NO